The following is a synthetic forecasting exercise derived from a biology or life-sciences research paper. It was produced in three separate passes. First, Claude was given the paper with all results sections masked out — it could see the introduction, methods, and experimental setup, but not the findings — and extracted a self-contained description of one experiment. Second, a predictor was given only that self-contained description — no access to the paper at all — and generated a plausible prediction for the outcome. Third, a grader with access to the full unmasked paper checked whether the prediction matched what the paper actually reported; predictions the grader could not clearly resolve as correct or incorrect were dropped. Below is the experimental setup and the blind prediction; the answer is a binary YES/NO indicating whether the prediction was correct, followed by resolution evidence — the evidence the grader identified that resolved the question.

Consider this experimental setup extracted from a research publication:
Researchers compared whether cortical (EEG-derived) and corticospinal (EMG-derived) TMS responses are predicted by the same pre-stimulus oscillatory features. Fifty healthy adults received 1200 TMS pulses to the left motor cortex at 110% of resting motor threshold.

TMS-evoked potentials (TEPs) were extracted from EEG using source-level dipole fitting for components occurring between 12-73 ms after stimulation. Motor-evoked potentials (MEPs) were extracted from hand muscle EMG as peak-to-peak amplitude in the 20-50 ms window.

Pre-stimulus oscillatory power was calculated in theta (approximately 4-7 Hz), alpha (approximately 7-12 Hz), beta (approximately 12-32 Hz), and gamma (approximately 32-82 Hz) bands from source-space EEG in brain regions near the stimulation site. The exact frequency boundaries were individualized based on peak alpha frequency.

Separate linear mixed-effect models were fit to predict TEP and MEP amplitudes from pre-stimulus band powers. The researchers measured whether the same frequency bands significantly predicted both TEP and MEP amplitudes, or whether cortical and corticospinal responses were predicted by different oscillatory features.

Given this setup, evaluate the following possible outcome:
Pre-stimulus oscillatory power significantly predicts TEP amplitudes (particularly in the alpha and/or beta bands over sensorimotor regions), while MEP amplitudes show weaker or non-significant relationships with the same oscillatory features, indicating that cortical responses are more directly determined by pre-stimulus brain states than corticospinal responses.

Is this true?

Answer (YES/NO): NO